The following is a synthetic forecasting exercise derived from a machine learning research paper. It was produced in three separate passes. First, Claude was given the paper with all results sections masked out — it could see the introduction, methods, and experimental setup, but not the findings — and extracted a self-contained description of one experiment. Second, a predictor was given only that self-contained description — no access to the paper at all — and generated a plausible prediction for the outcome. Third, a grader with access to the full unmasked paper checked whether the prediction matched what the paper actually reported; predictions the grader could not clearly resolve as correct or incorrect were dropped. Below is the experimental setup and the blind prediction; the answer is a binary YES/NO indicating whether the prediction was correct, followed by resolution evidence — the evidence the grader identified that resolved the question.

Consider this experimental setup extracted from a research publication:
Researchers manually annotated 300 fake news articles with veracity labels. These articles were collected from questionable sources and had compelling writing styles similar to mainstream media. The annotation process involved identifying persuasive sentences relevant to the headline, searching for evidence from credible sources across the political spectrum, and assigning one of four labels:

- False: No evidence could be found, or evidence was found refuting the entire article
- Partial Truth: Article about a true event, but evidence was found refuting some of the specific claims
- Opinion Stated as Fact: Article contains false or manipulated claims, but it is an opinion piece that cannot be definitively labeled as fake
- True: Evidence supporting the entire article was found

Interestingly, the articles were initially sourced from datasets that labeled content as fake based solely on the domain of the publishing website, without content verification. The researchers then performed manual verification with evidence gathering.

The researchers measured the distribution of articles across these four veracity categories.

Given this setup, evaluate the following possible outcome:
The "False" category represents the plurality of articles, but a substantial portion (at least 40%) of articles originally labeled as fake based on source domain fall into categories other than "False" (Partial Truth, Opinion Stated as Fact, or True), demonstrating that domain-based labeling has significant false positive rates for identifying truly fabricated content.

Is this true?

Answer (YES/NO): YES